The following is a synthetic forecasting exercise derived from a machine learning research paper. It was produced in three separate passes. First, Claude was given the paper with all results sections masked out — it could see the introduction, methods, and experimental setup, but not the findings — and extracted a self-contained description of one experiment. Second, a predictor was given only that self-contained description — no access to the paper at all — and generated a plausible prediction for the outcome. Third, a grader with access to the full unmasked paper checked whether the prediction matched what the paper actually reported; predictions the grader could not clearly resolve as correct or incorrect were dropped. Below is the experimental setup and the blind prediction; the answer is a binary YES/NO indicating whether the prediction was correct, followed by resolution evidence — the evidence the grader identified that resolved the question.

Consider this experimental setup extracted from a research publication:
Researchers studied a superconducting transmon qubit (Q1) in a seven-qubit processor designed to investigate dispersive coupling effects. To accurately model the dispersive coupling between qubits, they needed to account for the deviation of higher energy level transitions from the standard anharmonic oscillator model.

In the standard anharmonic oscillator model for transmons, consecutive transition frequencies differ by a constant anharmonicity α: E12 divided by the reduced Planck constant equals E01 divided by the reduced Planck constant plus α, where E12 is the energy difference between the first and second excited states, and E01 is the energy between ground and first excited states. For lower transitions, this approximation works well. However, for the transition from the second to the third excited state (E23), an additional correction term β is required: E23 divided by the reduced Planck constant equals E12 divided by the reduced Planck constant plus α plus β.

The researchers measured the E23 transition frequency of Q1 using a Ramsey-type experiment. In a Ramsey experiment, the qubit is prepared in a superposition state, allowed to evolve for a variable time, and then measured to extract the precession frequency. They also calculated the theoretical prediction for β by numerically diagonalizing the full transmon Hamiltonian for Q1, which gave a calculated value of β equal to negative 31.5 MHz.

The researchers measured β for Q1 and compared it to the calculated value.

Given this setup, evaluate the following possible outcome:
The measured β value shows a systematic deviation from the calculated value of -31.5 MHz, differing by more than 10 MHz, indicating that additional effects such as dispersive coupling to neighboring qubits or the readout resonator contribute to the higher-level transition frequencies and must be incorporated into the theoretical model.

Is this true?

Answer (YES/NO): NO